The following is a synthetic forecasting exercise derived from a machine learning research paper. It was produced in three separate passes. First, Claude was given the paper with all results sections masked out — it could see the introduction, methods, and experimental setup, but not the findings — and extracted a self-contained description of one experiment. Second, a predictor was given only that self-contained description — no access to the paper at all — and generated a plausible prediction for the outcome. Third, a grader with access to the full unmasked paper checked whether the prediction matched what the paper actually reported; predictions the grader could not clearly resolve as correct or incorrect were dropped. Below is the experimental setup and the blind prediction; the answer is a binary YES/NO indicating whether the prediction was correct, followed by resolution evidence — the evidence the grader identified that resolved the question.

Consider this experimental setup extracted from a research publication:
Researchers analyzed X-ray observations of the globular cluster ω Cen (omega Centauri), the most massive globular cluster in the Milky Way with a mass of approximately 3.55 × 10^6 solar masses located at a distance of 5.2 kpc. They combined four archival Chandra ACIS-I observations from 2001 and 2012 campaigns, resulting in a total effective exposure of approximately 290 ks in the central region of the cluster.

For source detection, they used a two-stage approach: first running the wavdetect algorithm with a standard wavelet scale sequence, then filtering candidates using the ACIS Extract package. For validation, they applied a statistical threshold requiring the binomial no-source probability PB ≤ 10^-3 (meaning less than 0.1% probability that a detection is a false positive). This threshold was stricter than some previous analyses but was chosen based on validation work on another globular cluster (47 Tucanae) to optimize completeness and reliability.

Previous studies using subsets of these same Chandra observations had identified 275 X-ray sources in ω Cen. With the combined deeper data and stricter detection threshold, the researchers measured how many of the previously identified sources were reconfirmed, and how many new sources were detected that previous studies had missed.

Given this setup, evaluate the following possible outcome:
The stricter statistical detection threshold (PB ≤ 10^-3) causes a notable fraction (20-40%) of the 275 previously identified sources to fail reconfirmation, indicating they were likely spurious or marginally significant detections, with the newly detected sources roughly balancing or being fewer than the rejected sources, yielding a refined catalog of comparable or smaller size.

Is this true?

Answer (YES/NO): NO